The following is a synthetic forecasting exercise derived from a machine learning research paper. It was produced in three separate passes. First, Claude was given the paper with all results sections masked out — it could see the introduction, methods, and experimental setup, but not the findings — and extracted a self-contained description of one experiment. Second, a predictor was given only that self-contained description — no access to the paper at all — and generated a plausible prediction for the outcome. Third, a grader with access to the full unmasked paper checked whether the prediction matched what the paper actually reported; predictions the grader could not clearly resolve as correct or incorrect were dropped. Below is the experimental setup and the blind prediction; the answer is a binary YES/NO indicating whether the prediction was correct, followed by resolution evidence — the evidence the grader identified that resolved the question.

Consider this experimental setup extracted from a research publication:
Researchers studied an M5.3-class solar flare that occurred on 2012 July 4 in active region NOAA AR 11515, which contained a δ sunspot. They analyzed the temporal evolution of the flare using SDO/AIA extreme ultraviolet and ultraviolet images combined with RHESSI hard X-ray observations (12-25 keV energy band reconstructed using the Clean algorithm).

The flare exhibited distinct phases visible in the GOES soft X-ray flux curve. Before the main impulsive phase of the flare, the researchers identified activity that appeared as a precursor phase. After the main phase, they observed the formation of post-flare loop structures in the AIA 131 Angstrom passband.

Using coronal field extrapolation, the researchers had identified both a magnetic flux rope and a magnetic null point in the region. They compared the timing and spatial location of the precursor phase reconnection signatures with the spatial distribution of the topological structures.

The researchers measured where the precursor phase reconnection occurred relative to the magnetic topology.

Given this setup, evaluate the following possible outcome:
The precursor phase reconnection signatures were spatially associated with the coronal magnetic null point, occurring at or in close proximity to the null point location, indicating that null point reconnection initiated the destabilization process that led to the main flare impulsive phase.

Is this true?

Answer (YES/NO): YES